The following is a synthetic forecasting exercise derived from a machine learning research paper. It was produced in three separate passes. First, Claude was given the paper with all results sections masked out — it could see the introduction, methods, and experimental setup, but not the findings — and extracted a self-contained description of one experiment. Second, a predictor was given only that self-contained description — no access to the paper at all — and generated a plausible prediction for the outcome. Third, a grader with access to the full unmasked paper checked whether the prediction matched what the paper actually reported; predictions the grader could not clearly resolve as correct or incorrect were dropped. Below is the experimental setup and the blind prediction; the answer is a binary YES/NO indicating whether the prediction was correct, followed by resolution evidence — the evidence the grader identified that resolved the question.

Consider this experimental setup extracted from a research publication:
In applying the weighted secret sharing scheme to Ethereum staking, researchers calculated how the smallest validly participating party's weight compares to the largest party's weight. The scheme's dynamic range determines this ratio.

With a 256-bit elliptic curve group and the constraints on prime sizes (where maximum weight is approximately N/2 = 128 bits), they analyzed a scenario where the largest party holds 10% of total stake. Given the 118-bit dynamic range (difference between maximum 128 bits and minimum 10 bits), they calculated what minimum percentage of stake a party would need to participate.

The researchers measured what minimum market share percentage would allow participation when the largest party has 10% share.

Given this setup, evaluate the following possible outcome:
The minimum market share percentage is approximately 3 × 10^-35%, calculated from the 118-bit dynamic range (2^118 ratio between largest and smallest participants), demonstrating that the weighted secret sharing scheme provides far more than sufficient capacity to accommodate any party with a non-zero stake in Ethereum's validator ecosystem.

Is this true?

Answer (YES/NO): NO